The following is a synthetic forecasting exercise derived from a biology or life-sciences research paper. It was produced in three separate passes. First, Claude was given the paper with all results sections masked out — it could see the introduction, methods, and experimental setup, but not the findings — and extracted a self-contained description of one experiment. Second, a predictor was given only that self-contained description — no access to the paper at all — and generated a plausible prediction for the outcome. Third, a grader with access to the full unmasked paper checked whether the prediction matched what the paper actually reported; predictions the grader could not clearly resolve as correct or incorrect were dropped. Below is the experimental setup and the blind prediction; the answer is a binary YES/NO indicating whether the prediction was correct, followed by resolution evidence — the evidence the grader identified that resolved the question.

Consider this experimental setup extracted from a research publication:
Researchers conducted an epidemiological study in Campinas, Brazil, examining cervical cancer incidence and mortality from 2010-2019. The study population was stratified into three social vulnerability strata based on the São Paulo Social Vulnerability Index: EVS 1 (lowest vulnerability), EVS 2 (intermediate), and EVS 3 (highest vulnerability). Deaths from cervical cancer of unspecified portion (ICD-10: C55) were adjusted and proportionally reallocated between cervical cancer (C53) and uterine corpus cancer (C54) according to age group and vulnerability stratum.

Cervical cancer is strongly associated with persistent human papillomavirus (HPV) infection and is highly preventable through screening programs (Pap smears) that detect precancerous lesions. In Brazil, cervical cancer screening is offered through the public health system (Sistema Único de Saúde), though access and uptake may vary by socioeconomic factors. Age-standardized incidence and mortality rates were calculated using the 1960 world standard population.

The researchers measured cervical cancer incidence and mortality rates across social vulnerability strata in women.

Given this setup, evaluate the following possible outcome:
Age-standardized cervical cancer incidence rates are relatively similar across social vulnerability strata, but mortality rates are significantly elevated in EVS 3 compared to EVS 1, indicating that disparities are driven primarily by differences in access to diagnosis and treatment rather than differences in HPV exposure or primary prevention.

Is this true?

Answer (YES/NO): NO